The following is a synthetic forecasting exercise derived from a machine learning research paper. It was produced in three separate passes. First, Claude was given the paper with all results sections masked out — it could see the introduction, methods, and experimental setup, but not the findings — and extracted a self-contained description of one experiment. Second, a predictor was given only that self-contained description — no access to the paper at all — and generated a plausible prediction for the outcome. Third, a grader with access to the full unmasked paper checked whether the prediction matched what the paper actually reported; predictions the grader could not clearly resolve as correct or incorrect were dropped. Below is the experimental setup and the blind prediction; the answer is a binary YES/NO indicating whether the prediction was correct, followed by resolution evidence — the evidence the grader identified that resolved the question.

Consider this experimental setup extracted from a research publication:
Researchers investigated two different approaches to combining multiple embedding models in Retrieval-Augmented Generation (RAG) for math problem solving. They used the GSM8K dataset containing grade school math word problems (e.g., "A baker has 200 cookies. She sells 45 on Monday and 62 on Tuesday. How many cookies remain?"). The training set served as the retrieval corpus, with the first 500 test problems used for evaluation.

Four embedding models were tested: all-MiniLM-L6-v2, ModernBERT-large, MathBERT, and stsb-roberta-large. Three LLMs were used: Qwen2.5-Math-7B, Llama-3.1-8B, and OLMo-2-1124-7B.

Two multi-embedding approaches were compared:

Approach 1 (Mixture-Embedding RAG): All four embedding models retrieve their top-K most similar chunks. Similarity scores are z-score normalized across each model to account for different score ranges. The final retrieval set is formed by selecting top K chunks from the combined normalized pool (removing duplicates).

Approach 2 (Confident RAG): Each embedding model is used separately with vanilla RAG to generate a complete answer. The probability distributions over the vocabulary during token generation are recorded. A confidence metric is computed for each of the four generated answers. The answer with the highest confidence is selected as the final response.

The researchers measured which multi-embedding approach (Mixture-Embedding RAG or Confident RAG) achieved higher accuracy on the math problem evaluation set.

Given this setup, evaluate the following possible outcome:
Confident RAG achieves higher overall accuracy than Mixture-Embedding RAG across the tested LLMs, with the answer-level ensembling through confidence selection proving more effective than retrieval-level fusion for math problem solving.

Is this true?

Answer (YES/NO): YES